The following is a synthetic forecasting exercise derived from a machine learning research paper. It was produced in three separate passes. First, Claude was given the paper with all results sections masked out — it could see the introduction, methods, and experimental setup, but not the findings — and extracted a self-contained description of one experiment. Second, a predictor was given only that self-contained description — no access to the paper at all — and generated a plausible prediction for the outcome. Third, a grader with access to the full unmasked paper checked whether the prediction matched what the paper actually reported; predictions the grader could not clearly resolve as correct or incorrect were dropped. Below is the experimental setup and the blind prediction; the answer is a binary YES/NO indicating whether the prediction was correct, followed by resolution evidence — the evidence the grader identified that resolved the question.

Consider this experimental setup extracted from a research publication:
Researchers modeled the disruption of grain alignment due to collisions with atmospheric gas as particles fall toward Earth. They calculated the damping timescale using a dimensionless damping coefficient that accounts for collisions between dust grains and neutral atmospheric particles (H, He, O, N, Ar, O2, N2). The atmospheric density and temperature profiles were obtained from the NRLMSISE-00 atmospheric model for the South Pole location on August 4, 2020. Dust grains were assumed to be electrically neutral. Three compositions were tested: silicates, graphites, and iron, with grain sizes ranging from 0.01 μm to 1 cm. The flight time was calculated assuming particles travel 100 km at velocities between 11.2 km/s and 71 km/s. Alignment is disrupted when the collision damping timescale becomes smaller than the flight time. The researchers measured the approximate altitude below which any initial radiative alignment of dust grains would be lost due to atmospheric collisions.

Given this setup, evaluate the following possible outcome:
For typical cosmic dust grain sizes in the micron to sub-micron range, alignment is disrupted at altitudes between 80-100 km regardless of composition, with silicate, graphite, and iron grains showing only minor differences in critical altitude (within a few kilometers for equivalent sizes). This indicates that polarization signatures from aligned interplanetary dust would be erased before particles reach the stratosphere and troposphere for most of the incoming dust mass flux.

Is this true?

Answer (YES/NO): NO